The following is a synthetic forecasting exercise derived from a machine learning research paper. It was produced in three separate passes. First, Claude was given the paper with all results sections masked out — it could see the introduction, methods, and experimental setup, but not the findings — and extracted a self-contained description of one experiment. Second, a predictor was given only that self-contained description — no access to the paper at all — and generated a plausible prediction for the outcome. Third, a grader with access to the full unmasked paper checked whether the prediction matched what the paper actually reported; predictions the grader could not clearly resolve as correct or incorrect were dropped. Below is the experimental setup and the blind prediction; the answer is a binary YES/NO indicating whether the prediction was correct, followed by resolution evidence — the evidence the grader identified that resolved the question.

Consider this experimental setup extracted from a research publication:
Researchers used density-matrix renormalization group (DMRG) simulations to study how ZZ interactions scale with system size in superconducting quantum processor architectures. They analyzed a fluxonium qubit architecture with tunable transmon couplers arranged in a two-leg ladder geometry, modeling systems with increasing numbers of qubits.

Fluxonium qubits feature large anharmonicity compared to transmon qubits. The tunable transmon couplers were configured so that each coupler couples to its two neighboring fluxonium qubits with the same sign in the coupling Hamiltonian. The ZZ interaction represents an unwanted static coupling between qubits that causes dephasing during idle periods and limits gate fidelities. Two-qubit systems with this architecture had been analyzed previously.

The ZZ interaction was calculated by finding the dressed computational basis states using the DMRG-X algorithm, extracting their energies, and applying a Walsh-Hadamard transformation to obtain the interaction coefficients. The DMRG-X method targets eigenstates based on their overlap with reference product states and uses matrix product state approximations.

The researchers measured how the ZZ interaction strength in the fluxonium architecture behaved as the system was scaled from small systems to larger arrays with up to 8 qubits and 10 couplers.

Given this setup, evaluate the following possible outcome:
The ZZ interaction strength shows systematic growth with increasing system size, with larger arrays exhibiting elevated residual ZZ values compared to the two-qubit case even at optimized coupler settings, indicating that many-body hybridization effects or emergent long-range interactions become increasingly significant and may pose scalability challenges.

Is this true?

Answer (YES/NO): NO